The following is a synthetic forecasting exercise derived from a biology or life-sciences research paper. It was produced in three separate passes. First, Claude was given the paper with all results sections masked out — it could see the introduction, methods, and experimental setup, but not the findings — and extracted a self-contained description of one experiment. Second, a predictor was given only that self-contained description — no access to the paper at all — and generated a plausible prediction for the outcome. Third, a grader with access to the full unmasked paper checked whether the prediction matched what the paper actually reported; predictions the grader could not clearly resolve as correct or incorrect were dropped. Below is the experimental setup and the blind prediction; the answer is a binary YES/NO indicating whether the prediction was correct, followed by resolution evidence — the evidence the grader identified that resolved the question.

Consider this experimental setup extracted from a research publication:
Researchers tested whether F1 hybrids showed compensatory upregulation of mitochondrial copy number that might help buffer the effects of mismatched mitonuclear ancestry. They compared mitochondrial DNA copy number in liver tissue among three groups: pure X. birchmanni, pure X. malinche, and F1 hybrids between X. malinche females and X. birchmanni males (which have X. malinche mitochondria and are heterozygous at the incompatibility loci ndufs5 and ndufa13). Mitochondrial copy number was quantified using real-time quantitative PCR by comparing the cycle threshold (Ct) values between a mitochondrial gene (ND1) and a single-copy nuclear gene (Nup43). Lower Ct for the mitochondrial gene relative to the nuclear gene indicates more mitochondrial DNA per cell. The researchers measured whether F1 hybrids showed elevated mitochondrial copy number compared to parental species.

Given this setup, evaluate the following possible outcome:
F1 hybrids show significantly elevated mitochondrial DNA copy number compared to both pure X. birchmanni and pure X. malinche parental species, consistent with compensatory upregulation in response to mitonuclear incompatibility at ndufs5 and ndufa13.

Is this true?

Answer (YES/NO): NO